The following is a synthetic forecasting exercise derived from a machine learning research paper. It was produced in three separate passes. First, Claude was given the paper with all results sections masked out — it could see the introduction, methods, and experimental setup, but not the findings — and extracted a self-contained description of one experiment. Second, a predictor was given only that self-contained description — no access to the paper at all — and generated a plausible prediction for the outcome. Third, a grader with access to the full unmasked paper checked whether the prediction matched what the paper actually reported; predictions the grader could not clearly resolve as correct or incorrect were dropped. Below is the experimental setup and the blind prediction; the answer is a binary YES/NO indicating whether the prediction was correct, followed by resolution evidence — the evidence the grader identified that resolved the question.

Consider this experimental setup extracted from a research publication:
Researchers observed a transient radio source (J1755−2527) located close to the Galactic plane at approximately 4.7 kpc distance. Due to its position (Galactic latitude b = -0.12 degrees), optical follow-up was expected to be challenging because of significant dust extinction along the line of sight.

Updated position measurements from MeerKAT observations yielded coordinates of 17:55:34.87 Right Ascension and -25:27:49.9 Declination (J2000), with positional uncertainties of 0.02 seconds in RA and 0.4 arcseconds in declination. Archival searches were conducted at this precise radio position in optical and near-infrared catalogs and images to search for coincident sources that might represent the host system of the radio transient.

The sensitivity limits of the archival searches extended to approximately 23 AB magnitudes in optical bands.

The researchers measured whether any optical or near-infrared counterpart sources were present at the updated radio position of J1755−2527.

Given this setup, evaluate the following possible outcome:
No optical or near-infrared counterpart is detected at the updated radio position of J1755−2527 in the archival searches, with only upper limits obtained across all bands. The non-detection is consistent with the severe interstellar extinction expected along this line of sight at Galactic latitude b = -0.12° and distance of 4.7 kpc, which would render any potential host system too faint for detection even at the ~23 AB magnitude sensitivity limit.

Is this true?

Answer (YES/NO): YES